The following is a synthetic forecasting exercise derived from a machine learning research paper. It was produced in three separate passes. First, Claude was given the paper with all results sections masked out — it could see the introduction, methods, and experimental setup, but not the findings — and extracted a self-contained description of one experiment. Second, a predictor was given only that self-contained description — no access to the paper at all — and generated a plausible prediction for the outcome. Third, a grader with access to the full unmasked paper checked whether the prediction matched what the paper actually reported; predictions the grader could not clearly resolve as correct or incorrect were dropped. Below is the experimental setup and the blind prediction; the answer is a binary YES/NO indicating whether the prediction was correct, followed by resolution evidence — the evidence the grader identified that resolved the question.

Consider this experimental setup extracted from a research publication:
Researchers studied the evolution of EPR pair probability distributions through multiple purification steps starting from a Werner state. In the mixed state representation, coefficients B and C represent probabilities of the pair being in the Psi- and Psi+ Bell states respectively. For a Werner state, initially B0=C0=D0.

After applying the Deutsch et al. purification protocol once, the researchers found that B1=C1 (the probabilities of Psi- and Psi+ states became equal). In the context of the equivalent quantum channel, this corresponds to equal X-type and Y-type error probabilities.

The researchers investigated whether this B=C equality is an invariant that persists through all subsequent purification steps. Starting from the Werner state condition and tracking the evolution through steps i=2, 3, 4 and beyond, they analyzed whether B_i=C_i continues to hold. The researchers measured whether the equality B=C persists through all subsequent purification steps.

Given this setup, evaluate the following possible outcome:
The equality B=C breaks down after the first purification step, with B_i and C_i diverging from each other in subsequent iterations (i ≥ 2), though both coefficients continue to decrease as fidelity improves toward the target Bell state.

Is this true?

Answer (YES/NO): YES